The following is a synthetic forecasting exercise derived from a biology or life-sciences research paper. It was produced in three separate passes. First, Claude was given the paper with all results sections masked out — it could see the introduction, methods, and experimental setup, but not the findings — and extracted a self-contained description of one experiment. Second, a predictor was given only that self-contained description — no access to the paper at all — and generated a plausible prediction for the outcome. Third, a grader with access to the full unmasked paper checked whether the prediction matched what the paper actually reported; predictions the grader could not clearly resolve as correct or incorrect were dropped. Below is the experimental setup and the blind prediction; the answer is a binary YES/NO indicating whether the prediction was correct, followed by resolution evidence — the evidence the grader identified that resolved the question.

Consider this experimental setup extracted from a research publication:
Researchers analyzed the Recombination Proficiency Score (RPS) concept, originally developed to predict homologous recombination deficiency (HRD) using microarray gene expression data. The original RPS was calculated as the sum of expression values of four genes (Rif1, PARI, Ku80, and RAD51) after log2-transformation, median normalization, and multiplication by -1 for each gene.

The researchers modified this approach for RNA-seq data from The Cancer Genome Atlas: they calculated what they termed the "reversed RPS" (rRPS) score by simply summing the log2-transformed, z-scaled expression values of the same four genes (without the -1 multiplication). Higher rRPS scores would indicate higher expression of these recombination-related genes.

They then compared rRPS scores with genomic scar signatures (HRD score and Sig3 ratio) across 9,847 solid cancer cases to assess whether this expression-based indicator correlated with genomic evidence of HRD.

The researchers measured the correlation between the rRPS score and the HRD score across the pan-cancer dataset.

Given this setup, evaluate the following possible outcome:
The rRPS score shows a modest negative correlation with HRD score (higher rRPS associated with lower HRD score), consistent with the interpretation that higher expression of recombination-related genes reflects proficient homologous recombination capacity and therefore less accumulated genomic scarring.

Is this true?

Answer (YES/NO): NO